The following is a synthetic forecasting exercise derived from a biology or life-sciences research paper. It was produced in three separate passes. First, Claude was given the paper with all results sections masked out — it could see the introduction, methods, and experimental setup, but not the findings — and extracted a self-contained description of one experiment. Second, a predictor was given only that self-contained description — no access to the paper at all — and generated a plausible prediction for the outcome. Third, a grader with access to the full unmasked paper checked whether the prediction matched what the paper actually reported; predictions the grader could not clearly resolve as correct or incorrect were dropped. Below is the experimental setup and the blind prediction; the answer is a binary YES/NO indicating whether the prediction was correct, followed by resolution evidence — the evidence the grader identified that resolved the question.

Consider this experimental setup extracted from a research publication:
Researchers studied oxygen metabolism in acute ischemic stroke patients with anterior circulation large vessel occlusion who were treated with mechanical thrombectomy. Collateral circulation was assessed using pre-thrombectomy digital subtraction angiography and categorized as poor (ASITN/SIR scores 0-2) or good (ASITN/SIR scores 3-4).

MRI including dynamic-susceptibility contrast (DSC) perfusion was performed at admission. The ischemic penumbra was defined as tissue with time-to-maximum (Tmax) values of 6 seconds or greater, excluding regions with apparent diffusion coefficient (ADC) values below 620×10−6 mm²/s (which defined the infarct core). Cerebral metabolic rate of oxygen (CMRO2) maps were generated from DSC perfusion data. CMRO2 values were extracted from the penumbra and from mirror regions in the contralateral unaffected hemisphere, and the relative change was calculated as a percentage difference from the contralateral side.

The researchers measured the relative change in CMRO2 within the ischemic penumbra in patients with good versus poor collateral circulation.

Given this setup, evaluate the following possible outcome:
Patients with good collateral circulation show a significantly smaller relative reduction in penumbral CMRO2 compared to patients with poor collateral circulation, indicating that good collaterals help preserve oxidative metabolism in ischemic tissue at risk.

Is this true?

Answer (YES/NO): YES